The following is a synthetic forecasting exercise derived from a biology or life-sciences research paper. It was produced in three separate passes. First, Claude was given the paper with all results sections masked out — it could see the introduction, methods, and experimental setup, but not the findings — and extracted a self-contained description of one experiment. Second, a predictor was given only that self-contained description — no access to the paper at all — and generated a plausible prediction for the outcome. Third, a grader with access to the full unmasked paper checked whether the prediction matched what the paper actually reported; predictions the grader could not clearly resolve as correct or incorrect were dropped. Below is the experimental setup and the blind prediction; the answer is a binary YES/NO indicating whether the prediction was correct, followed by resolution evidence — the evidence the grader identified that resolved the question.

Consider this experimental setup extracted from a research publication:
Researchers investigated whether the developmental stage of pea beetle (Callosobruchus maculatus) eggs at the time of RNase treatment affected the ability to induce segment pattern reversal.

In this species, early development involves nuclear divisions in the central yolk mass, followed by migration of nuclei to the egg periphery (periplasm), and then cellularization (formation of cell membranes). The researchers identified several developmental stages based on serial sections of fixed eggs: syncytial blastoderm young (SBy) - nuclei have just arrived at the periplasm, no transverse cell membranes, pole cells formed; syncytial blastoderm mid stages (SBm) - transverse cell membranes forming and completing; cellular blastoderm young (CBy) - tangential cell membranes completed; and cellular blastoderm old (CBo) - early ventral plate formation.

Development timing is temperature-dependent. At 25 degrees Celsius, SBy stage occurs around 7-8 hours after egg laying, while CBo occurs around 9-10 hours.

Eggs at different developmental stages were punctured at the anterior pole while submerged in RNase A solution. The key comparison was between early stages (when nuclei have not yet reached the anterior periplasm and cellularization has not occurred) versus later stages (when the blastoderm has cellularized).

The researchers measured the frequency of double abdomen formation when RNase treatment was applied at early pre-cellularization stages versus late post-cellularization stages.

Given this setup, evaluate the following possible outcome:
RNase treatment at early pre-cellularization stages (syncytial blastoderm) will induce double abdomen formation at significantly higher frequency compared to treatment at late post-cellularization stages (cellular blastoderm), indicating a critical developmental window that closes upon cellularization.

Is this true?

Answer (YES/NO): NO